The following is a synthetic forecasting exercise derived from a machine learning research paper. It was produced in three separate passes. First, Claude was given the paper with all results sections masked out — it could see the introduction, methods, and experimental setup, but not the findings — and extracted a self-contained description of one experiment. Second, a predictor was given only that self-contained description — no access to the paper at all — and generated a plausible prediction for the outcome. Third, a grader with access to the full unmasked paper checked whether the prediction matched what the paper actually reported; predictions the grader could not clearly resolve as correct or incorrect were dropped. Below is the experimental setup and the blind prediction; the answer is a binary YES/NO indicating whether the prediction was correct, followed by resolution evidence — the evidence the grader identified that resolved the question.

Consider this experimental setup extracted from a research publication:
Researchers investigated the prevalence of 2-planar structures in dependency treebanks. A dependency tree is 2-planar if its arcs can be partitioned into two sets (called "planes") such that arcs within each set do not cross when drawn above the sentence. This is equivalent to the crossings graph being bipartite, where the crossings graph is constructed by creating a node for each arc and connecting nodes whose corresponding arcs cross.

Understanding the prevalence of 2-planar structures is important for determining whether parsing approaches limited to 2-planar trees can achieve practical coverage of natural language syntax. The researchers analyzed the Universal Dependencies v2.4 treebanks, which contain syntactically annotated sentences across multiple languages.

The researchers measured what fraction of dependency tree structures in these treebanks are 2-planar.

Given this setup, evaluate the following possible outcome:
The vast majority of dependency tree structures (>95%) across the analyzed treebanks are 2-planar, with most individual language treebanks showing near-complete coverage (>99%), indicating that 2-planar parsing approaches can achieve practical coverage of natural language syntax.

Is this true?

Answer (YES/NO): YES